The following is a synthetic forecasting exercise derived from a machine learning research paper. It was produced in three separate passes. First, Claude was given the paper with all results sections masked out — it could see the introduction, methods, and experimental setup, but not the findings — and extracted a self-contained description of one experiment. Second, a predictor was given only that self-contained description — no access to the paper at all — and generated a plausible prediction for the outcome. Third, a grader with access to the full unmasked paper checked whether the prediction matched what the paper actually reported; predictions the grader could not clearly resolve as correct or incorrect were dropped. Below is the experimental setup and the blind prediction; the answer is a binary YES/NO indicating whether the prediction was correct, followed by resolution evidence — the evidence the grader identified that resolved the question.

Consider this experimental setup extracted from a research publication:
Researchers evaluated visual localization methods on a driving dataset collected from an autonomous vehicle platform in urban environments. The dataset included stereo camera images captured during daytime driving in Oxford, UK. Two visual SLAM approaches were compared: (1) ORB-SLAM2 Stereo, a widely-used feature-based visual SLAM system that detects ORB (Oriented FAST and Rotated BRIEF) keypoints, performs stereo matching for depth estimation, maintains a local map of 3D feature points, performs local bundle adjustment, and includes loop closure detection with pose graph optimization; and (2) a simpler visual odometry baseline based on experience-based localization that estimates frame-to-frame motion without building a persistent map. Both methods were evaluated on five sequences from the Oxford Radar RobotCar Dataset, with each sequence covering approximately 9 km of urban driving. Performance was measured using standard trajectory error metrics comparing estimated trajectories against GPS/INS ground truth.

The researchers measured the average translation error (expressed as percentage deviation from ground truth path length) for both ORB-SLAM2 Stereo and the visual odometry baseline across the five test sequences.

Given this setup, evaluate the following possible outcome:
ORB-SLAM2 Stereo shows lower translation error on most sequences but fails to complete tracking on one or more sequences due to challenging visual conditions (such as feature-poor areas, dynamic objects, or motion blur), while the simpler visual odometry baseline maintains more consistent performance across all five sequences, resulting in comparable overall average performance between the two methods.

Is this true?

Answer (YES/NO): NO